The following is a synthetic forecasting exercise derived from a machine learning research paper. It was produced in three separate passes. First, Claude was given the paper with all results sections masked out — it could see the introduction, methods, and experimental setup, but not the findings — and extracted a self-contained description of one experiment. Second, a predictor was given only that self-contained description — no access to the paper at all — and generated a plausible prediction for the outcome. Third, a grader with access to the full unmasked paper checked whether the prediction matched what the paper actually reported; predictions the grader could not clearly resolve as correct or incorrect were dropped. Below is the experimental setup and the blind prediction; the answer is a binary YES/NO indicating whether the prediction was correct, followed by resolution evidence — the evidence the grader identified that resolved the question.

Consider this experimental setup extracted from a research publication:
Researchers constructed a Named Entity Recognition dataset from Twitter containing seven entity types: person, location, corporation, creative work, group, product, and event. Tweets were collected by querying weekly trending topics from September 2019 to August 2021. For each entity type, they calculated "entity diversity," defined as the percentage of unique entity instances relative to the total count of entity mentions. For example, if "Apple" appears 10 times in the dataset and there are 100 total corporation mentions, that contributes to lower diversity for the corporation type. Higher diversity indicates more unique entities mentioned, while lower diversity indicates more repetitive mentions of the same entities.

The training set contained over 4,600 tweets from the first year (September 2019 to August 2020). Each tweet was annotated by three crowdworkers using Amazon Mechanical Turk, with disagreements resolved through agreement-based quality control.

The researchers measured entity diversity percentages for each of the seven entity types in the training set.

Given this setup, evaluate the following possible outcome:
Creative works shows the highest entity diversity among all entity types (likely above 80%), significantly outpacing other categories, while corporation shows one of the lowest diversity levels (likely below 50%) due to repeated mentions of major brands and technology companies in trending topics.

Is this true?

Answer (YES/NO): NO